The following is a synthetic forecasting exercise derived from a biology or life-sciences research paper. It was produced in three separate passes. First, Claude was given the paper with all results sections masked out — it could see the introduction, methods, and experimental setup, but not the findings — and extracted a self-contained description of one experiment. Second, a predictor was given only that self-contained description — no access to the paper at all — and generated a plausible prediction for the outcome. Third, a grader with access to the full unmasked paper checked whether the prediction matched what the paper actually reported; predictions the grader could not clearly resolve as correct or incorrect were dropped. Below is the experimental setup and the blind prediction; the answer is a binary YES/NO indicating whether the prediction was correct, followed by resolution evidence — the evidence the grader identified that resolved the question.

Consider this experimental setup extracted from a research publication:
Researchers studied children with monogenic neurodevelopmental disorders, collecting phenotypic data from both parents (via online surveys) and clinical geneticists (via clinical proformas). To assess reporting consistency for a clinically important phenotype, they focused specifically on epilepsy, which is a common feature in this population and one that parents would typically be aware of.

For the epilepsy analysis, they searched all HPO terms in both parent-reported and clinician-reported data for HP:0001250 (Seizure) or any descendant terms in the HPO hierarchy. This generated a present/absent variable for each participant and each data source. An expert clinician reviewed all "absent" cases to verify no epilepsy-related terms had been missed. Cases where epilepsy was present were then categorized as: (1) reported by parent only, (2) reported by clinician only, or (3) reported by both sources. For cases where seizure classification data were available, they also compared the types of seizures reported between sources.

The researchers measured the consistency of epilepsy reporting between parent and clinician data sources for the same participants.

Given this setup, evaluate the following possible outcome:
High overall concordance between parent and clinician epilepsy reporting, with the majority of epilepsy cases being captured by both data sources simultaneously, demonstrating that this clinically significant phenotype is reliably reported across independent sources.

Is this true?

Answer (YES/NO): NO